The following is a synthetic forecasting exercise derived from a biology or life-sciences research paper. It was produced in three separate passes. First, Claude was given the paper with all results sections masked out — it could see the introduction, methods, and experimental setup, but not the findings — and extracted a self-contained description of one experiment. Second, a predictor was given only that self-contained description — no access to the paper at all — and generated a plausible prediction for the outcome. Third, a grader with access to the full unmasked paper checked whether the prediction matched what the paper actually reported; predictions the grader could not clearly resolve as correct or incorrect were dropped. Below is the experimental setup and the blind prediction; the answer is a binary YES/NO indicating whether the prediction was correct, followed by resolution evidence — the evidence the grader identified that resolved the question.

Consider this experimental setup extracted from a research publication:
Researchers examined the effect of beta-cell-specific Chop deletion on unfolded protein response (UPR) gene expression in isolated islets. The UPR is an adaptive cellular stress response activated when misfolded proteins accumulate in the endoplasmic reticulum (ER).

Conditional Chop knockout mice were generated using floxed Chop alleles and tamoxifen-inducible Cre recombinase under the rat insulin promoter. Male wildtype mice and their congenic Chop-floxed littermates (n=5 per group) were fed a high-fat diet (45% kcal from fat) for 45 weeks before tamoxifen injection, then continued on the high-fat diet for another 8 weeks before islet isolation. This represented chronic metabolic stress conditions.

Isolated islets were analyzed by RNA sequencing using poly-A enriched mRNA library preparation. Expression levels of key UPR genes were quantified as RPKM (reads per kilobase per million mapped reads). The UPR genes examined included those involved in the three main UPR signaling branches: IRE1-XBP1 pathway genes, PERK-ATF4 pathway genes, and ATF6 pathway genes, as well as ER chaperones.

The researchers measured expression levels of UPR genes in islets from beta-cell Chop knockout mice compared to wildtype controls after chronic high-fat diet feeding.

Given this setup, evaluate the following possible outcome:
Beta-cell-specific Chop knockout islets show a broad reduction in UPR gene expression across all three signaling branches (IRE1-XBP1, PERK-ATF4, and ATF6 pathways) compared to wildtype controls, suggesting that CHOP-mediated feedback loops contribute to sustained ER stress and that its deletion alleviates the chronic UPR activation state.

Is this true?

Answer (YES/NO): YES